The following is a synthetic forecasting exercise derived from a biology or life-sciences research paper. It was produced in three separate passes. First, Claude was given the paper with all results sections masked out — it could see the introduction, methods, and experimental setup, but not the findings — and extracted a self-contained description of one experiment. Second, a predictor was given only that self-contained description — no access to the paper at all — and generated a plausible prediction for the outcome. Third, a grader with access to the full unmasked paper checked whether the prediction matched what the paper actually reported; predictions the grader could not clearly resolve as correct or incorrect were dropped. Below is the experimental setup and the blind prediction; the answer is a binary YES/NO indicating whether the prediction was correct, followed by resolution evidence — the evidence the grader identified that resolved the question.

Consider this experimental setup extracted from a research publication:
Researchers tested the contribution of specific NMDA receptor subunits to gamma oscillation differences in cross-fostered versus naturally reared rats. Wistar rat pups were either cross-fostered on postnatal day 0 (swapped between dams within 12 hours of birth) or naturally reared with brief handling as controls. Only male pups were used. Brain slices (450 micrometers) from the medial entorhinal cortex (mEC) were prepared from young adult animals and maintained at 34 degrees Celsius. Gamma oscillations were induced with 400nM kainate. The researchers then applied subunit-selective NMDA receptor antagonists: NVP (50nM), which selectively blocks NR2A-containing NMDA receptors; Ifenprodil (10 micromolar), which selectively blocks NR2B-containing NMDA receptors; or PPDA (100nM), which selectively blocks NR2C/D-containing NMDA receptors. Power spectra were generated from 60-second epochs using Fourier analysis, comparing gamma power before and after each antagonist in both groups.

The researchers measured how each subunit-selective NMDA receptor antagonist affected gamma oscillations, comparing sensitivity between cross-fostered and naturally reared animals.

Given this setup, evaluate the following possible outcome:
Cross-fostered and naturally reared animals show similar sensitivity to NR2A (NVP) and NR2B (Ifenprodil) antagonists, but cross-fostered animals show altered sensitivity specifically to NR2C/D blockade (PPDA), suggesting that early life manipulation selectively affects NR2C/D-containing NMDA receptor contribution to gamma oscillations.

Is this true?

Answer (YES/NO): YES